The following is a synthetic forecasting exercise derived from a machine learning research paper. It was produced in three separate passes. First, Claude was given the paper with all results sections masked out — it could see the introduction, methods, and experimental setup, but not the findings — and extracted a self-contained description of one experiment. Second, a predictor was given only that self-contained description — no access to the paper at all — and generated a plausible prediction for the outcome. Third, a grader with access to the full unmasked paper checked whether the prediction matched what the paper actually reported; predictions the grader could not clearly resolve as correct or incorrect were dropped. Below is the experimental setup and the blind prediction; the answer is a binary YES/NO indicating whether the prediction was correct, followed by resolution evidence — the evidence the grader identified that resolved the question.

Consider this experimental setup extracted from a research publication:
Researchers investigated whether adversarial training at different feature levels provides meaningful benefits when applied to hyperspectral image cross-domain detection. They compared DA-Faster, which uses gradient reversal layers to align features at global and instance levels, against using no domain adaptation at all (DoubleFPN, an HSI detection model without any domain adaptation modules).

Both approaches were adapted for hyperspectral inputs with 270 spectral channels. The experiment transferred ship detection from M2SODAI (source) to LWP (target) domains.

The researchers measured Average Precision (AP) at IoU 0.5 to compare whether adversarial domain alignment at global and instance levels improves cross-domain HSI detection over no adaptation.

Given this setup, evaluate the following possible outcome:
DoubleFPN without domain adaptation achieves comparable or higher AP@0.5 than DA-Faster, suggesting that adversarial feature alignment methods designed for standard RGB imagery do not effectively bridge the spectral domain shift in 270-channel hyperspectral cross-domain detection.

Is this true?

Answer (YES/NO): YES